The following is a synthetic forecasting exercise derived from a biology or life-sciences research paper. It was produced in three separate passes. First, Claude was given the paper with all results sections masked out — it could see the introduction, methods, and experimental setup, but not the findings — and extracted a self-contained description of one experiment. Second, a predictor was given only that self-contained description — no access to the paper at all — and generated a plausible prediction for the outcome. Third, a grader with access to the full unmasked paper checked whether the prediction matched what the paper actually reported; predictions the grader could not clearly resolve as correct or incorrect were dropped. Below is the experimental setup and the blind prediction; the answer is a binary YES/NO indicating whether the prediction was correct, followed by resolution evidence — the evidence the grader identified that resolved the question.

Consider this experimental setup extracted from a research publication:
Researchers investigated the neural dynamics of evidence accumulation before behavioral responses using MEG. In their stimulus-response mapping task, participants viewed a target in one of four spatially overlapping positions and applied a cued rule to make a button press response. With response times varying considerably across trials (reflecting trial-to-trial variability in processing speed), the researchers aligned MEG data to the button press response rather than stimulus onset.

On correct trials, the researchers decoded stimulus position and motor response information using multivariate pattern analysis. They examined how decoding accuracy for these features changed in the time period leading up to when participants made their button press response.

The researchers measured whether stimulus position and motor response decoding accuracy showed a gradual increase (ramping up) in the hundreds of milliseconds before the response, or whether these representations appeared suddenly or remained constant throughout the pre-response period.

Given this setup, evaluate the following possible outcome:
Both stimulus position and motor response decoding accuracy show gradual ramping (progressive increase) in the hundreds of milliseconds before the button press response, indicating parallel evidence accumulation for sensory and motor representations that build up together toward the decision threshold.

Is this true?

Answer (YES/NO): NO